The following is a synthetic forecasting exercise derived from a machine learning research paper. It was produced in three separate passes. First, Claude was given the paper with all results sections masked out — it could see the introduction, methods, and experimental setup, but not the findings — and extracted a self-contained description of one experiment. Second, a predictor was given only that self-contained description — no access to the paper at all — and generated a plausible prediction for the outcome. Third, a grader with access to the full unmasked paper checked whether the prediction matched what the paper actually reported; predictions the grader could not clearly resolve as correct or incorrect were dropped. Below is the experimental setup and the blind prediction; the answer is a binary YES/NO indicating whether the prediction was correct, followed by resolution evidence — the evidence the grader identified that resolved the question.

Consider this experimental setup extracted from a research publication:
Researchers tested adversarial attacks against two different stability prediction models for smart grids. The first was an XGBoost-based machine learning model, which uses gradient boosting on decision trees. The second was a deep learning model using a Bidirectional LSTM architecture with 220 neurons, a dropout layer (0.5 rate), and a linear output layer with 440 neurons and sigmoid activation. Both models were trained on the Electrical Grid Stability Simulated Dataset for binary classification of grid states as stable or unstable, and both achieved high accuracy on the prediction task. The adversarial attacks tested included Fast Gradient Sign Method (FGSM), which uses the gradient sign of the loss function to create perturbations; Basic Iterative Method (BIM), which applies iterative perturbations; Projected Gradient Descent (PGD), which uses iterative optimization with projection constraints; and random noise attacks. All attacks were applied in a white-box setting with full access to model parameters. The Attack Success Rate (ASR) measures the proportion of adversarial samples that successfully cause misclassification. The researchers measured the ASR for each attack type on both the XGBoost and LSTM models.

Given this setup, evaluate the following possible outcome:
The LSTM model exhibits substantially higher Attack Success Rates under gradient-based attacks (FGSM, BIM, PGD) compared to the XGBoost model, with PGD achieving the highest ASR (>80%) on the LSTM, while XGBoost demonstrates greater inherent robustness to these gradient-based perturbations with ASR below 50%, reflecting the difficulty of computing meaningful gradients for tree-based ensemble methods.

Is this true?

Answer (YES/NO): NO